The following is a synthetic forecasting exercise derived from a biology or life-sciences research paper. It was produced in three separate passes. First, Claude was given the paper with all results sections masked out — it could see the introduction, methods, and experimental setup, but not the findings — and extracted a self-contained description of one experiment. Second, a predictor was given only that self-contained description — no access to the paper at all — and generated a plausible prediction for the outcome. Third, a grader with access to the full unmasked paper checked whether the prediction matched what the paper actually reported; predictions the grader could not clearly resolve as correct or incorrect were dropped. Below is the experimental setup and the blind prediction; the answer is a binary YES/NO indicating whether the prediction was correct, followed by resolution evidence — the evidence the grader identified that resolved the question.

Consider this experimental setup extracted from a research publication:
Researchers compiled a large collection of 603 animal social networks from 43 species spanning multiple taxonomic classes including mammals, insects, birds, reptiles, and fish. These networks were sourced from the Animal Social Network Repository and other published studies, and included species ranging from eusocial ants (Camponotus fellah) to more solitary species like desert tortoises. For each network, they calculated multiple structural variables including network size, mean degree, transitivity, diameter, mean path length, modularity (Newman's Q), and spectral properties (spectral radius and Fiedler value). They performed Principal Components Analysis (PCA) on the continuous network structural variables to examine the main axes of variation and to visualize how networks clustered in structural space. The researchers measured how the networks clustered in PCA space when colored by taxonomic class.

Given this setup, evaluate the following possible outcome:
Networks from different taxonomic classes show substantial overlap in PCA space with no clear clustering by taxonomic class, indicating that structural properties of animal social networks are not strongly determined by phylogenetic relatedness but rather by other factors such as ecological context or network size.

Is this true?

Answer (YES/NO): NO